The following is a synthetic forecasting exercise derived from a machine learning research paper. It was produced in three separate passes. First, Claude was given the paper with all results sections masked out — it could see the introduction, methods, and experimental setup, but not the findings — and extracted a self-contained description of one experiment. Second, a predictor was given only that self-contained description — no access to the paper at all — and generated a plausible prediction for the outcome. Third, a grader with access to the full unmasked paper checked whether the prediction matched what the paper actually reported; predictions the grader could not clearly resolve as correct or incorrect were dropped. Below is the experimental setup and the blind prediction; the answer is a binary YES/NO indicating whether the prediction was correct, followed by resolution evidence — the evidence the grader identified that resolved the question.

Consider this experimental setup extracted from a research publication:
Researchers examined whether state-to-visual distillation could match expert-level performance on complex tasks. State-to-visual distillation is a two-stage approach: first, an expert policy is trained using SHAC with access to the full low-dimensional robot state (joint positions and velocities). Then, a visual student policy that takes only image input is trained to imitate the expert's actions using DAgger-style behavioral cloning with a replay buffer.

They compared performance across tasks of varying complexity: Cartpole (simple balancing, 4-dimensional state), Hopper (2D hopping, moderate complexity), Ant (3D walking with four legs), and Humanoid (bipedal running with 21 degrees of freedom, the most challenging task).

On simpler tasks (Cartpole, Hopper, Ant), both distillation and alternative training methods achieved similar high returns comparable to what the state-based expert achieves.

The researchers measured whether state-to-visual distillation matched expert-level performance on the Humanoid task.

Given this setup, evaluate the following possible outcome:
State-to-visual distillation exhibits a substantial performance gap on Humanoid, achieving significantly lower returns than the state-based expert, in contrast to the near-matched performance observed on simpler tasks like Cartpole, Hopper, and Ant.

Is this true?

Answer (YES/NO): YES